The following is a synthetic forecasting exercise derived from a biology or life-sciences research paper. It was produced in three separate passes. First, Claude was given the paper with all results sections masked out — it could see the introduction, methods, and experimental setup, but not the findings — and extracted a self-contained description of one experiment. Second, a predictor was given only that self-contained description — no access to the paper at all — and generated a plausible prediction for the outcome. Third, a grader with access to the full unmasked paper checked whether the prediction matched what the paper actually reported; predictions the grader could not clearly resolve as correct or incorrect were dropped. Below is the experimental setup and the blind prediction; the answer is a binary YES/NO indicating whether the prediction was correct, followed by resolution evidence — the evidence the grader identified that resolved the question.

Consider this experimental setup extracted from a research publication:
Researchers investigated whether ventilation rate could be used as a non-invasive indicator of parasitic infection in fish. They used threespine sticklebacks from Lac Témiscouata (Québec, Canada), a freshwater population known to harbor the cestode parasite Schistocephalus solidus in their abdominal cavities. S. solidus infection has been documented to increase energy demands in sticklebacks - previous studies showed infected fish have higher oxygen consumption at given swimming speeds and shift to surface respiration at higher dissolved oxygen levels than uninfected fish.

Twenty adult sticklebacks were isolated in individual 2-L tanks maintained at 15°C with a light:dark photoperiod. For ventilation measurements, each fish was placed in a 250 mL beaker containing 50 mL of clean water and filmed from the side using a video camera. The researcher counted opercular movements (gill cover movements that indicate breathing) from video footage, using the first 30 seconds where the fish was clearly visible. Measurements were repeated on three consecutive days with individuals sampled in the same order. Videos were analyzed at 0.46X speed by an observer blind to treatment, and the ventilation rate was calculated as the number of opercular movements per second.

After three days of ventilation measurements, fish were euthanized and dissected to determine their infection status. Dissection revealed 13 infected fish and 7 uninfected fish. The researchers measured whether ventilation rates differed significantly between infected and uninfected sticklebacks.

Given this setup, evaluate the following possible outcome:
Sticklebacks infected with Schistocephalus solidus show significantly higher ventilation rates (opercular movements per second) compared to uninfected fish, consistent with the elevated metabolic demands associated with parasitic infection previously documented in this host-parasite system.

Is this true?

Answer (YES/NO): NO